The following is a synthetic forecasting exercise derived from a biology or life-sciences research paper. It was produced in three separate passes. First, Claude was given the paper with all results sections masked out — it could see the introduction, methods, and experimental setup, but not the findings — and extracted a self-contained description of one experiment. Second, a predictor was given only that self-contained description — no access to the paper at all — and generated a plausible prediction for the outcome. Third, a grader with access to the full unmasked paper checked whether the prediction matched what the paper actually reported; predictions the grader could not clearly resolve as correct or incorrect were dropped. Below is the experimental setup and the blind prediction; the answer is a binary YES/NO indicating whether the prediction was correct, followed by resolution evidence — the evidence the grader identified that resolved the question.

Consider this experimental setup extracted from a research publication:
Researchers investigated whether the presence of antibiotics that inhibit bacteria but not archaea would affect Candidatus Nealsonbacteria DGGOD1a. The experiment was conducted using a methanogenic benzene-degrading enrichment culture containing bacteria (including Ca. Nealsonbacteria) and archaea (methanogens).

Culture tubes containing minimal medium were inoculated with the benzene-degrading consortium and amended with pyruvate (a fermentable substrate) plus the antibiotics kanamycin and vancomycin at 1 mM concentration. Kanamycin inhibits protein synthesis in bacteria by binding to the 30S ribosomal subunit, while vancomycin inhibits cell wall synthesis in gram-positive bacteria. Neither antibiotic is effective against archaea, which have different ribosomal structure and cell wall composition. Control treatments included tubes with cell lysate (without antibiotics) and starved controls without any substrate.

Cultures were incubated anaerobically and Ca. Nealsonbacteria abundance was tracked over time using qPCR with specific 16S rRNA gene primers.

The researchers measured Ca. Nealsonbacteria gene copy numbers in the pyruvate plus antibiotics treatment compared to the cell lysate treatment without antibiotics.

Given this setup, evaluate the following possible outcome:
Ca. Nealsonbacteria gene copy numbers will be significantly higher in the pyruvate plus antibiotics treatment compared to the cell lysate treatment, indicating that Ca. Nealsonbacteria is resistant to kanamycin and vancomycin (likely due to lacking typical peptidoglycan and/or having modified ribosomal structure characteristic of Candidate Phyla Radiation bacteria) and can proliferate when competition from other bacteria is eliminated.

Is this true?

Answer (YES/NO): NO